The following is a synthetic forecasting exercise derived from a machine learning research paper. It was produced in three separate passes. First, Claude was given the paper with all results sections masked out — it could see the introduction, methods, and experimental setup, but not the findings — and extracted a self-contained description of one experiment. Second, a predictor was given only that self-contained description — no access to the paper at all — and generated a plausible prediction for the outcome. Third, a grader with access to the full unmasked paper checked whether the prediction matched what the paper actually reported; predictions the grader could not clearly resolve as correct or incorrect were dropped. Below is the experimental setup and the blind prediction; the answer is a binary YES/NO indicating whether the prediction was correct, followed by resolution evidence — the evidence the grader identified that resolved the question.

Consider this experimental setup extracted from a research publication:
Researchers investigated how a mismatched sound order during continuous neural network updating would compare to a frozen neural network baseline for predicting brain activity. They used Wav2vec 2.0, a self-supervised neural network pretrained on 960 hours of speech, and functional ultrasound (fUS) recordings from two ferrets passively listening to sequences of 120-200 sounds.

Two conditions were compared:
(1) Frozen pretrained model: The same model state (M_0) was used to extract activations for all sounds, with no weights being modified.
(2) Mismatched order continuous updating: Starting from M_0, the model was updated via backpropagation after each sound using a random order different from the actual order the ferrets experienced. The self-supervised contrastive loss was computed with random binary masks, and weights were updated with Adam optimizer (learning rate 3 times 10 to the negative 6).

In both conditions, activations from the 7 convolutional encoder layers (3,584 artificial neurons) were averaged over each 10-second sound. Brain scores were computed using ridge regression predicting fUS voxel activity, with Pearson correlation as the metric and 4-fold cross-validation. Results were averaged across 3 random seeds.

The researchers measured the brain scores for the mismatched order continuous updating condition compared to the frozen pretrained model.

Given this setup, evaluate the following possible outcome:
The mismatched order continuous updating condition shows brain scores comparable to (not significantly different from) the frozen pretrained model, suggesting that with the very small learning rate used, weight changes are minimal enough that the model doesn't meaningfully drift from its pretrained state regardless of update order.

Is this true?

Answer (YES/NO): YES